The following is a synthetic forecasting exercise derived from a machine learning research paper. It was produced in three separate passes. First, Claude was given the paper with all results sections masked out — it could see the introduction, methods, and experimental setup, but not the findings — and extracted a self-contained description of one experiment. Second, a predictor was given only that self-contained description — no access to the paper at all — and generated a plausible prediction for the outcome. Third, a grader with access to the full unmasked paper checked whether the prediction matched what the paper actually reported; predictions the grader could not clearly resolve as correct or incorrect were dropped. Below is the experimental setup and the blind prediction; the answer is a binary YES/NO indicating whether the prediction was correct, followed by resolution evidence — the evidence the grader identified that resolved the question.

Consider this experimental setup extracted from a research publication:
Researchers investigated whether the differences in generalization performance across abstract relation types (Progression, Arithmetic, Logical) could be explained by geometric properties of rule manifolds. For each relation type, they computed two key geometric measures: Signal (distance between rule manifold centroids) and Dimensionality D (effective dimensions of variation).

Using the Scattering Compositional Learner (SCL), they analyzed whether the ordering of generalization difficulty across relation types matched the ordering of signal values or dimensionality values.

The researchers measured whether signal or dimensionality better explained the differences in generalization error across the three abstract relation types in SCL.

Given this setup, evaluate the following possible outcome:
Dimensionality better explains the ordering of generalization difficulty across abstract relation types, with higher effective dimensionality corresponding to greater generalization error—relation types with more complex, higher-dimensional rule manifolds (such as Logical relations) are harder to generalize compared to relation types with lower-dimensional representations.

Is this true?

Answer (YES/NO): NO